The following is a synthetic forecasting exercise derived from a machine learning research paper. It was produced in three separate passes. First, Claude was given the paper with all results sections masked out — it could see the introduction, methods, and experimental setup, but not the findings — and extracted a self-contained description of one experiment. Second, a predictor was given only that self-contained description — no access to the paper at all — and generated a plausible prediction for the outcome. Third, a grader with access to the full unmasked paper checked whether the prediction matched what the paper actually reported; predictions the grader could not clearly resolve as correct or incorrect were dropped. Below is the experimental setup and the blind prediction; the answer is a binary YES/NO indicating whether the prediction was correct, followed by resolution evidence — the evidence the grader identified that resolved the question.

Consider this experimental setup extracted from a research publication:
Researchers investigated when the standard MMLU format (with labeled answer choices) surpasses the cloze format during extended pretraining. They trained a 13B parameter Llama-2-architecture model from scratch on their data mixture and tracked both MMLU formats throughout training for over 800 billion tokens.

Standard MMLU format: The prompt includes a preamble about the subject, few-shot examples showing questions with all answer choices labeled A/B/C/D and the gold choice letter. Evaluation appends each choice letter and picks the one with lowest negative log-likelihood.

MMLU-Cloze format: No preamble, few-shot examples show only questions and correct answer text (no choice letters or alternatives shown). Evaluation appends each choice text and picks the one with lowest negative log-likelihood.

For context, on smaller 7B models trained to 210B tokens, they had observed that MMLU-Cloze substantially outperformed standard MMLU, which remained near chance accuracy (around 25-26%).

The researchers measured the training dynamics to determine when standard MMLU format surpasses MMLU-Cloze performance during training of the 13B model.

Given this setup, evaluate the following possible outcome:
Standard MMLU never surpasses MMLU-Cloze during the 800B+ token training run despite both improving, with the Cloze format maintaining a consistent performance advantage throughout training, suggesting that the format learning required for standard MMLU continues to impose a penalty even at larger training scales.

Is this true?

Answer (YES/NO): NO